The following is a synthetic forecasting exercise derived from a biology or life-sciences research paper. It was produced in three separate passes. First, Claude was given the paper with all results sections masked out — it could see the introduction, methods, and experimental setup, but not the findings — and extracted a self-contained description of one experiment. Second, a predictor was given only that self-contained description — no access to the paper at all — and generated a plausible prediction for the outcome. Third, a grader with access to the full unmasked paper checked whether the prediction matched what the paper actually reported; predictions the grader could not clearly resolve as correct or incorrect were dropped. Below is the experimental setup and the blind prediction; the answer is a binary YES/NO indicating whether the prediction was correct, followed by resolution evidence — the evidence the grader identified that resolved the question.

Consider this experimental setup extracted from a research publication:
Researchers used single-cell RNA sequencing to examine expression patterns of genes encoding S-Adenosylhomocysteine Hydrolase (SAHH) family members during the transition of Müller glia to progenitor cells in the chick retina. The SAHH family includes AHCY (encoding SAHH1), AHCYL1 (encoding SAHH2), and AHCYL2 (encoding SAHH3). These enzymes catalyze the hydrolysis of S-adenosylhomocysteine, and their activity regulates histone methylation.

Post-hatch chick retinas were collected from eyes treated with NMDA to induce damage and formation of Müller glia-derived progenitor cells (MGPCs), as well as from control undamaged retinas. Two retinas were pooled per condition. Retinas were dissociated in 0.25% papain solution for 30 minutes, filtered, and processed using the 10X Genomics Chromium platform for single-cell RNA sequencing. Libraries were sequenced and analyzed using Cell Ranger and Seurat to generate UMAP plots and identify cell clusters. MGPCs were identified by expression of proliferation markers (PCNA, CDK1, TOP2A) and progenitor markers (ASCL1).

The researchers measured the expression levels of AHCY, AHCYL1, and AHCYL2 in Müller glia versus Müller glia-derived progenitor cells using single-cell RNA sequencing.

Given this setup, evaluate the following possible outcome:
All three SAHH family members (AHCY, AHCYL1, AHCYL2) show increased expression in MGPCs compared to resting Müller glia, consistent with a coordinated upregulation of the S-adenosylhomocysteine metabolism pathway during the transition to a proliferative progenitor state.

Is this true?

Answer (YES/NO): NO